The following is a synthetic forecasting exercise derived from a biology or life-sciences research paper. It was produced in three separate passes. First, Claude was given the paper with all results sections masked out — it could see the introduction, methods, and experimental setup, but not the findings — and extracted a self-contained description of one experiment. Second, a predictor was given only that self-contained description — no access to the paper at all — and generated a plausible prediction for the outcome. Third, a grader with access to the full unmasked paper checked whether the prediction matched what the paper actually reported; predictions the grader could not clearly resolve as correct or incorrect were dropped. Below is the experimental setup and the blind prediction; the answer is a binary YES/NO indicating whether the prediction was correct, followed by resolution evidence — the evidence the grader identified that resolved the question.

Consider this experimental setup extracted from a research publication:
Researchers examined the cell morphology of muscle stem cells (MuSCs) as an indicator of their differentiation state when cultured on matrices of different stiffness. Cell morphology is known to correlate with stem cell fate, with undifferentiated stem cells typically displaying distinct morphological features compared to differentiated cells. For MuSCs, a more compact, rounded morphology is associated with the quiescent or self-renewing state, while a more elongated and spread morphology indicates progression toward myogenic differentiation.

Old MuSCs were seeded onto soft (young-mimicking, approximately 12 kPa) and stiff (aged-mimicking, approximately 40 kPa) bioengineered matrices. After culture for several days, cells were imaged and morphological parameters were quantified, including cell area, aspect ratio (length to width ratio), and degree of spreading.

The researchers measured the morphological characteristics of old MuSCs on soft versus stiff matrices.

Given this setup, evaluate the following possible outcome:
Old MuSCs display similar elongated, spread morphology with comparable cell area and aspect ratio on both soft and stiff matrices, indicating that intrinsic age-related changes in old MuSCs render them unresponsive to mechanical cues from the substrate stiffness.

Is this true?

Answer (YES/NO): NO